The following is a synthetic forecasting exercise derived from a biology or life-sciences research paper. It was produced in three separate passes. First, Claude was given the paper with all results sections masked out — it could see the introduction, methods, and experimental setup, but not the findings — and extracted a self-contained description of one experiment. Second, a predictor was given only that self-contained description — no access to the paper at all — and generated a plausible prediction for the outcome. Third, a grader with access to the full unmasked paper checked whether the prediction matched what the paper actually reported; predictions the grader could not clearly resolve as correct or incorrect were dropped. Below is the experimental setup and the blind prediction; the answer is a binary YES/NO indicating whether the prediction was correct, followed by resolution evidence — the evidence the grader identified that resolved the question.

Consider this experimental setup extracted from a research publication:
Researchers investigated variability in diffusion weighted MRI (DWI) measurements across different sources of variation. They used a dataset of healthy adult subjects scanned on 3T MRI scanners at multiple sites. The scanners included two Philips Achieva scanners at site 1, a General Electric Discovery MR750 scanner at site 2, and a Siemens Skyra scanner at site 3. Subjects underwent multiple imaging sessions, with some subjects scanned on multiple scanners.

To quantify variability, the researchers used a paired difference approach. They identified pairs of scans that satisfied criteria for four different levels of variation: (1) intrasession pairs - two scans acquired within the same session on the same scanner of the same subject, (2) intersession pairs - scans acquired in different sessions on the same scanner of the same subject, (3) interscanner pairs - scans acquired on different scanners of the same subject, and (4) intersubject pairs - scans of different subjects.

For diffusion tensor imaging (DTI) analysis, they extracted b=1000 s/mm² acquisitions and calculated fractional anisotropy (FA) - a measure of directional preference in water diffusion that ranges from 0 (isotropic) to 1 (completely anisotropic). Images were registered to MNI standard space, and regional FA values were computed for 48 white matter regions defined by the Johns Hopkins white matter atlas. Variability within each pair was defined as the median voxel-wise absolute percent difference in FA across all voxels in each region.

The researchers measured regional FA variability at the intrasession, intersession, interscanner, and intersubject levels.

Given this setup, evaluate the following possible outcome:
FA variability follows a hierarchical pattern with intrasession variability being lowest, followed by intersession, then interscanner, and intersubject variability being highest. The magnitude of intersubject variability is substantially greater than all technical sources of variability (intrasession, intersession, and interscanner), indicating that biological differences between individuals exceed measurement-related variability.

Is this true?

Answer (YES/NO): NO